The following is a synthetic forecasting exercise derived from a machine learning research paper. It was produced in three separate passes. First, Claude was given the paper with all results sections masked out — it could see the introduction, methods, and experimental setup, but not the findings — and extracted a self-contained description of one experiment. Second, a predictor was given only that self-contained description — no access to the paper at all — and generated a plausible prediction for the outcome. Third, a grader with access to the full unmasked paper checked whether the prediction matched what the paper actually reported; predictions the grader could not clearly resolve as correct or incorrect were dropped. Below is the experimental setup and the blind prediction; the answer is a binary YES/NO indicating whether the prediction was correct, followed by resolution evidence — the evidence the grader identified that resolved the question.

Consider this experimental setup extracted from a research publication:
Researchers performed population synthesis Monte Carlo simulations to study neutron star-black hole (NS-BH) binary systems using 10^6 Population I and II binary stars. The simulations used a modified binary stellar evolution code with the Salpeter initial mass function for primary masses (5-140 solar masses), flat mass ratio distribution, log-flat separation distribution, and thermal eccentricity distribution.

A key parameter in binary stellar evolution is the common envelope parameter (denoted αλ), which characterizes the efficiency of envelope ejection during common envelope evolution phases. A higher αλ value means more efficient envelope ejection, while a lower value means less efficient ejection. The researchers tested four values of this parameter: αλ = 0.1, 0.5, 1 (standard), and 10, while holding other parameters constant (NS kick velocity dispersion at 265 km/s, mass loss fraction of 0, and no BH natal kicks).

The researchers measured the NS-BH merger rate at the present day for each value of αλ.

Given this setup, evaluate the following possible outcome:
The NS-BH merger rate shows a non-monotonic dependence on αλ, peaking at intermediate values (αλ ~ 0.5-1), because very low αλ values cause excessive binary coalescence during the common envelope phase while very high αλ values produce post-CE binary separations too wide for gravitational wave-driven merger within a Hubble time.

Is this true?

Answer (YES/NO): YES